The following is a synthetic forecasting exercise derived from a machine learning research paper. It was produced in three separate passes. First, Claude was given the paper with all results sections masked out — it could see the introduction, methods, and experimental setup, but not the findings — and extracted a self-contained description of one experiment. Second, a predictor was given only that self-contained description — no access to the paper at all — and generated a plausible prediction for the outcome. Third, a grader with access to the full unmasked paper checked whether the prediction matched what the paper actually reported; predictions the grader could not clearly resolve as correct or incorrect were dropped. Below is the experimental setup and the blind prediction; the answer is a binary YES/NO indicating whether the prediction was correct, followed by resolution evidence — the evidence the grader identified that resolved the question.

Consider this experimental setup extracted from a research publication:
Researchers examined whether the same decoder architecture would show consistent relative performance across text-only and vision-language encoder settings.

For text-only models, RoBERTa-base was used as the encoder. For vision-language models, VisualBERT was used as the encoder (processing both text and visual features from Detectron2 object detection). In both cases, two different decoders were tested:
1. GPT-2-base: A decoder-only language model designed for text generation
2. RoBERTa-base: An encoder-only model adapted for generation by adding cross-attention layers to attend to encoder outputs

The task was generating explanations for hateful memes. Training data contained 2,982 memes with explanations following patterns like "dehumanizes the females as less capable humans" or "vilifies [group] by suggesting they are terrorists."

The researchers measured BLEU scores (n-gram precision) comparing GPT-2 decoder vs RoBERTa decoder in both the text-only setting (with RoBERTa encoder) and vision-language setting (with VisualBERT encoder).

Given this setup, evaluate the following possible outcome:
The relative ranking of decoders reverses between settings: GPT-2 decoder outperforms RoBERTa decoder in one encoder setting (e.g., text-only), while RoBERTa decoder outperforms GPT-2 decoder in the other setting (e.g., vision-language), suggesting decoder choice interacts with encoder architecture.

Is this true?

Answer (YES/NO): NO